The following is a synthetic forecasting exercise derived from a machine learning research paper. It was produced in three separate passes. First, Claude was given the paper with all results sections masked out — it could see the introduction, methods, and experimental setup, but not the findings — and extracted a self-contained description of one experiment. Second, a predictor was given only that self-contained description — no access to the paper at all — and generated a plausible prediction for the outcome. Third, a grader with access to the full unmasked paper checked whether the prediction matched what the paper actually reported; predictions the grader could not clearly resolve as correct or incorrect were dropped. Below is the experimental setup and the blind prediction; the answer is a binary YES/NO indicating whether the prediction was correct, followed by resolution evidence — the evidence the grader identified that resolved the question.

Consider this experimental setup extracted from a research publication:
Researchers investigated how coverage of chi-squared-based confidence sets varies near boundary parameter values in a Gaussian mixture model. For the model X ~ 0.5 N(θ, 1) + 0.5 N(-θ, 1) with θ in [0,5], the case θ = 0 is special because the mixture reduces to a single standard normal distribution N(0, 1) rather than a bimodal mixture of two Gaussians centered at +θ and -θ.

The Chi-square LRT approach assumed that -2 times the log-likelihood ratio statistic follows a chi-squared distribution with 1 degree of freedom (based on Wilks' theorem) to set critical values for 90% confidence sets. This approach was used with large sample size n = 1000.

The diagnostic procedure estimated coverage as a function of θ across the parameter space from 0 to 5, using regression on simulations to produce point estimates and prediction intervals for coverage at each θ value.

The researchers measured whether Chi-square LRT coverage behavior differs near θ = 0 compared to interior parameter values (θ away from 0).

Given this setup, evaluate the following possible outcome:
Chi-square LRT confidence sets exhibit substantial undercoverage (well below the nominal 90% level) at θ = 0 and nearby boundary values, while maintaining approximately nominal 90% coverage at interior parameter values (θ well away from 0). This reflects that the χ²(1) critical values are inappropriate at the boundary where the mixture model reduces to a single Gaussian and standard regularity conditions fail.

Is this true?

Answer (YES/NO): NO